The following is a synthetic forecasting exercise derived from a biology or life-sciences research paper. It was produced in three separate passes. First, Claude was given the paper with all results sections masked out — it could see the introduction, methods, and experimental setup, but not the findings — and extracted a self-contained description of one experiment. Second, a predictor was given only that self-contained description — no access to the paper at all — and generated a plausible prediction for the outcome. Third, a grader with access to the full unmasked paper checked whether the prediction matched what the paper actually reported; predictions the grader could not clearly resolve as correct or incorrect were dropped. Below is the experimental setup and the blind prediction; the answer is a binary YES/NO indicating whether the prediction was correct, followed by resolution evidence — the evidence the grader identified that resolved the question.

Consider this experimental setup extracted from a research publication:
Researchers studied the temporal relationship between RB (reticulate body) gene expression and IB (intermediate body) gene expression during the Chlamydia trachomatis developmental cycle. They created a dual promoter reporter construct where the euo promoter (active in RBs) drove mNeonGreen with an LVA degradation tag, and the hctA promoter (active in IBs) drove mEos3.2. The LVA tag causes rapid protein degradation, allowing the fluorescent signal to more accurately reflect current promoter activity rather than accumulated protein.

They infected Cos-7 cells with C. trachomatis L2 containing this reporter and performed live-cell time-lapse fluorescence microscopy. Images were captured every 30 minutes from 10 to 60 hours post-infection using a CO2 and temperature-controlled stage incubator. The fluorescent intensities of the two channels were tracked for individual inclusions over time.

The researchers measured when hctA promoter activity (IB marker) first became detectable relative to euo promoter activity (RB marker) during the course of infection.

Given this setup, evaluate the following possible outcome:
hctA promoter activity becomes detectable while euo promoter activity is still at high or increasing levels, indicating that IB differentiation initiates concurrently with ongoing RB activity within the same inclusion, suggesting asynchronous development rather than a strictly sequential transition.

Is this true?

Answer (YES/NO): YES